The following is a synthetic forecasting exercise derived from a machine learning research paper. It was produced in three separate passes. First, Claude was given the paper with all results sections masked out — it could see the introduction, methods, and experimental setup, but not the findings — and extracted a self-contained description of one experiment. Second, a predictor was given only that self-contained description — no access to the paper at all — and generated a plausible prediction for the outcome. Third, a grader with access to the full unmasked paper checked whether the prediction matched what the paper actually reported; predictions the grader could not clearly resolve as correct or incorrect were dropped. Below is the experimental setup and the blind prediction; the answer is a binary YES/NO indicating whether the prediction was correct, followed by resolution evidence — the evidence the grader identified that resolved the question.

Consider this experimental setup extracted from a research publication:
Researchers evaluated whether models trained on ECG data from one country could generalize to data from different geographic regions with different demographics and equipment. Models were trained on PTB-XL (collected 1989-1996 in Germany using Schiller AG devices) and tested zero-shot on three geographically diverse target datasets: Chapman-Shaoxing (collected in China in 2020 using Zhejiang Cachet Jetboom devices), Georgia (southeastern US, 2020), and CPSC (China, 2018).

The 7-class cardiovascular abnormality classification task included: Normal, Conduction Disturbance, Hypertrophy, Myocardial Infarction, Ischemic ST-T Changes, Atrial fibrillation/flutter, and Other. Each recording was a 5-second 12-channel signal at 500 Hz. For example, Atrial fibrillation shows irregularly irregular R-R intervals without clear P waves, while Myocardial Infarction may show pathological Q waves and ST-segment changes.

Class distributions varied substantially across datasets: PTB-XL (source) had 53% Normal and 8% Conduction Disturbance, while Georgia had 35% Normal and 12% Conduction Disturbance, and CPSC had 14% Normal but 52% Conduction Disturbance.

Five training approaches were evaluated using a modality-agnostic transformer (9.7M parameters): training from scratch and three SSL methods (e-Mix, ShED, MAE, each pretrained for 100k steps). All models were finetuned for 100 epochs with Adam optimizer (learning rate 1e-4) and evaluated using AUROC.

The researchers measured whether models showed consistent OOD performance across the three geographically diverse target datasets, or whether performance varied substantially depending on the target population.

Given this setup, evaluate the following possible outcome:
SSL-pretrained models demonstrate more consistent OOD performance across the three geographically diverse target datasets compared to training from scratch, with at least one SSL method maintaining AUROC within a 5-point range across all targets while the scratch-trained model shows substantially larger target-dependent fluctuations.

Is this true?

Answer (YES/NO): NO